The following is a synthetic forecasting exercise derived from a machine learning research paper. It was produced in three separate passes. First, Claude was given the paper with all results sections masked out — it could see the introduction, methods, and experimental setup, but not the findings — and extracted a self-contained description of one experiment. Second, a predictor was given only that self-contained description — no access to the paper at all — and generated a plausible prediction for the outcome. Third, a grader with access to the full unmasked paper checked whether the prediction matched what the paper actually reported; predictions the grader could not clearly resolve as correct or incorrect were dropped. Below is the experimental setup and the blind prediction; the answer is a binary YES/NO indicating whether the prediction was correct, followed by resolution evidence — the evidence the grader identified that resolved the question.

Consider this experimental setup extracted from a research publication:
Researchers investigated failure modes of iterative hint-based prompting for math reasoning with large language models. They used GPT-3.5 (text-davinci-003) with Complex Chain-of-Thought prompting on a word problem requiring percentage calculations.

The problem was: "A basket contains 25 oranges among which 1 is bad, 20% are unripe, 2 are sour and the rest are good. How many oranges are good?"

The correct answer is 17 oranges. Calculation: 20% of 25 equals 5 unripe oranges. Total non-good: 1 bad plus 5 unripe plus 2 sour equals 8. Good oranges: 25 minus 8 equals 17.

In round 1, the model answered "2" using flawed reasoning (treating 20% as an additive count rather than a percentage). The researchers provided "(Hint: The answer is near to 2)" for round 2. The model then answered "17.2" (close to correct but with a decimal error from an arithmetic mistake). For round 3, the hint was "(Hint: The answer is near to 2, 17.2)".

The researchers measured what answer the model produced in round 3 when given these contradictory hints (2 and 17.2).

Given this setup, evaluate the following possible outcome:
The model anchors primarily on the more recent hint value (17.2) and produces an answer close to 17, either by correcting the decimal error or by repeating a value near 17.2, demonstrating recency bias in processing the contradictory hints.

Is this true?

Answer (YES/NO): YES